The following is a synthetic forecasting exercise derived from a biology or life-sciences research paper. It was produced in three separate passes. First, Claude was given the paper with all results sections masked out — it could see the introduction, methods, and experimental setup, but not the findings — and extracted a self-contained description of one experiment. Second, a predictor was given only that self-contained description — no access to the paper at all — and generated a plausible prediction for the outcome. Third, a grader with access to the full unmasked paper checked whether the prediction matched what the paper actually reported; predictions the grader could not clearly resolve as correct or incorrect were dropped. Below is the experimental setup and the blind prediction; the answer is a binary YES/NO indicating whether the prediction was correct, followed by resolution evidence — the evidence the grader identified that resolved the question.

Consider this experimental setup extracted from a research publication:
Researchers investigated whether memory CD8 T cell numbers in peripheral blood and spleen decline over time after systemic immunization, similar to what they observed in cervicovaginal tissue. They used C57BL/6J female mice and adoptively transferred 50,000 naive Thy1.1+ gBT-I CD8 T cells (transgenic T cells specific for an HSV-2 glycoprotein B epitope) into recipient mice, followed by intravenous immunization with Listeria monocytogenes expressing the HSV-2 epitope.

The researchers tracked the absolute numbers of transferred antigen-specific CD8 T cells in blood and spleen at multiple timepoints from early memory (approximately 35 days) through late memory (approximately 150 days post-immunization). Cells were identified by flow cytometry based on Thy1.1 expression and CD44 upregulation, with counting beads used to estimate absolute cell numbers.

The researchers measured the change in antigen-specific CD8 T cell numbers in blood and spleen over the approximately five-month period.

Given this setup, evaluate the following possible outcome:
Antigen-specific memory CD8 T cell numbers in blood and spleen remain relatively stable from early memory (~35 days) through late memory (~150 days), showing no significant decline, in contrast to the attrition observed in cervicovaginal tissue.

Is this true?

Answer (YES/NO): YES